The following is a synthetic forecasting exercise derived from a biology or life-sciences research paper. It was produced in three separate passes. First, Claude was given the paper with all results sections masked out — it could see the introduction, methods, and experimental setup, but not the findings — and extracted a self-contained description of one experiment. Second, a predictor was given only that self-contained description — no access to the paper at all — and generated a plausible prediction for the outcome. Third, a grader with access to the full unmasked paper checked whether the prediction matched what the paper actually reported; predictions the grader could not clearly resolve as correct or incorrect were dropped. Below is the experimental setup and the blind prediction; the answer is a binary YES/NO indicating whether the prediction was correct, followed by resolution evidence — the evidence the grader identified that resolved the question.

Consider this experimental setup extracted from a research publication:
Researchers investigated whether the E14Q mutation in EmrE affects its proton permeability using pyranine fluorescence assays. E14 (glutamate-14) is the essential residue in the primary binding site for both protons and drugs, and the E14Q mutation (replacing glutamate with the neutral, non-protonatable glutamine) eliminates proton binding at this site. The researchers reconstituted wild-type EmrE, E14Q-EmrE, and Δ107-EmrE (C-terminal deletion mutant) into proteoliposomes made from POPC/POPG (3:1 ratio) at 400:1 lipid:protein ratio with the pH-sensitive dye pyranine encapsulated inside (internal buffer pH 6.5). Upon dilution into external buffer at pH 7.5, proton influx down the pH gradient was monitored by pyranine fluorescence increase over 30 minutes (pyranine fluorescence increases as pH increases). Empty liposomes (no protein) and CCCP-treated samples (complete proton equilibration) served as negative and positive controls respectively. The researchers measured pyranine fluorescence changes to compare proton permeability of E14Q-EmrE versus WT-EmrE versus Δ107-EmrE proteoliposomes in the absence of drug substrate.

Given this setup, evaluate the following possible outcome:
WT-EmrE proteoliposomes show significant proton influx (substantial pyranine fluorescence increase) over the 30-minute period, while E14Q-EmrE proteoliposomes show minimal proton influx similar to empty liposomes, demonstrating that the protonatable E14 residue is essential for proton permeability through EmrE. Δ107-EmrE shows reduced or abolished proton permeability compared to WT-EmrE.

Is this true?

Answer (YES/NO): NO